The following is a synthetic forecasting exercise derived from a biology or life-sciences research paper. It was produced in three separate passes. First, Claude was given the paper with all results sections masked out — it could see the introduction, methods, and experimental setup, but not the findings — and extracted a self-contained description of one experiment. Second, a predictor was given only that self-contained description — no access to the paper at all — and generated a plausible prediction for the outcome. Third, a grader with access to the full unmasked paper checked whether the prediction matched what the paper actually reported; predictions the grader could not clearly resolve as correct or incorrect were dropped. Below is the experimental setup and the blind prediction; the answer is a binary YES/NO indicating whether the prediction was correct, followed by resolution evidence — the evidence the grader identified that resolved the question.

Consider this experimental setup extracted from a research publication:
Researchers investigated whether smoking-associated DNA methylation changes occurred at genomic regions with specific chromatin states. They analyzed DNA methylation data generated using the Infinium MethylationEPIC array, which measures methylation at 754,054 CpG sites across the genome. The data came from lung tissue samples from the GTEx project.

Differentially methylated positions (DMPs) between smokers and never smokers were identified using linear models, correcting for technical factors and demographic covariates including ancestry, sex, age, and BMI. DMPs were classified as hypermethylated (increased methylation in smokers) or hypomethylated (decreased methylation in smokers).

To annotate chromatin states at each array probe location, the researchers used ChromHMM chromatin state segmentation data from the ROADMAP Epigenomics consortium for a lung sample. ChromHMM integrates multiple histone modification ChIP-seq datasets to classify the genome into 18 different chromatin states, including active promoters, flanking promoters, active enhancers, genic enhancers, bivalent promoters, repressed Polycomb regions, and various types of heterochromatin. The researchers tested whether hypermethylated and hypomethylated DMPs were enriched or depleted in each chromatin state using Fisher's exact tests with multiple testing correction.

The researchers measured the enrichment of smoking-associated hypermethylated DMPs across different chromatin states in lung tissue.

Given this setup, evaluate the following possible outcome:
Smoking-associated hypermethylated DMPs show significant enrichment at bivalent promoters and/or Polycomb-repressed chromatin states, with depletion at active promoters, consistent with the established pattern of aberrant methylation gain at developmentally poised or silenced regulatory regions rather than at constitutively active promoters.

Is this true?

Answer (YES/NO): YES